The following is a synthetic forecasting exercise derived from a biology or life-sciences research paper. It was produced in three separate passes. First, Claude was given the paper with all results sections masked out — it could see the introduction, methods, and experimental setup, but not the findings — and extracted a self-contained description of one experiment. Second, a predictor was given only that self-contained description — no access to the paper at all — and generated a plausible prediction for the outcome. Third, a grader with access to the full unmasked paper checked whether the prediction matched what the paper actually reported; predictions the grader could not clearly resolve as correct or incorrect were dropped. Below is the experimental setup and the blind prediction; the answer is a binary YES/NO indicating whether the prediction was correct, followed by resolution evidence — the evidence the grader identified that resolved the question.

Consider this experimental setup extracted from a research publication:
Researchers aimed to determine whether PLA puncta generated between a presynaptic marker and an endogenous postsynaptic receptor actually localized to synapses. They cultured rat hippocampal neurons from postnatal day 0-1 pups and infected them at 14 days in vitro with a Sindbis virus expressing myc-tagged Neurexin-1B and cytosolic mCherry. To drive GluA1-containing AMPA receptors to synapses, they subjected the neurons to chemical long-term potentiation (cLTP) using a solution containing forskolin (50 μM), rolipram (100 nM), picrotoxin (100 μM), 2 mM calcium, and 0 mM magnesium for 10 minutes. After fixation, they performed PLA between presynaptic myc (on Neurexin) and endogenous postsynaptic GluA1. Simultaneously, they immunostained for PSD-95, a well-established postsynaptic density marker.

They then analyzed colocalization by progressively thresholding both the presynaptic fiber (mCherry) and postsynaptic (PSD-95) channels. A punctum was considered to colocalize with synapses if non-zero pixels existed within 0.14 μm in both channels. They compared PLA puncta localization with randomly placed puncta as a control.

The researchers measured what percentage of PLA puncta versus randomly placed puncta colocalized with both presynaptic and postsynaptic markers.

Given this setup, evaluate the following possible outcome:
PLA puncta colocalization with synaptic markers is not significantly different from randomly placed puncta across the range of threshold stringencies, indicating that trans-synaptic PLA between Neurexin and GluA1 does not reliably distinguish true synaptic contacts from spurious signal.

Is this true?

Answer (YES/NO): NO